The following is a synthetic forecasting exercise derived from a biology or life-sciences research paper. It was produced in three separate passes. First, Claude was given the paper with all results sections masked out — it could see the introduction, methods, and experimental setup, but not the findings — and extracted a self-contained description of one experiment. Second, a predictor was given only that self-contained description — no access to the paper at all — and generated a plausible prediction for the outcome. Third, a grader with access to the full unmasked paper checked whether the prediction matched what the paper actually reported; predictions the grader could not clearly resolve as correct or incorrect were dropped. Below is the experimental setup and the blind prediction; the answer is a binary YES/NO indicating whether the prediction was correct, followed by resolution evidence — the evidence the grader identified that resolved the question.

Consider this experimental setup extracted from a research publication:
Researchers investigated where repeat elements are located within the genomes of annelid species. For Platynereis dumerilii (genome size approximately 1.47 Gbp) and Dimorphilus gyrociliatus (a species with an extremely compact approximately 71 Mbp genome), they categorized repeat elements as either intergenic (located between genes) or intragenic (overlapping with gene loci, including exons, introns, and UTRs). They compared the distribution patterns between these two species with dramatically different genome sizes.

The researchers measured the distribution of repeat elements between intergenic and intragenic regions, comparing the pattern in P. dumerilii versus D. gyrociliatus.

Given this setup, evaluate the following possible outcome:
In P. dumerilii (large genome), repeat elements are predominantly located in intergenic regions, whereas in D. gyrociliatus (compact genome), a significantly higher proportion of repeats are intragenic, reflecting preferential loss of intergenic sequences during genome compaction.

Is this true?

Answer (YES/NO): YES